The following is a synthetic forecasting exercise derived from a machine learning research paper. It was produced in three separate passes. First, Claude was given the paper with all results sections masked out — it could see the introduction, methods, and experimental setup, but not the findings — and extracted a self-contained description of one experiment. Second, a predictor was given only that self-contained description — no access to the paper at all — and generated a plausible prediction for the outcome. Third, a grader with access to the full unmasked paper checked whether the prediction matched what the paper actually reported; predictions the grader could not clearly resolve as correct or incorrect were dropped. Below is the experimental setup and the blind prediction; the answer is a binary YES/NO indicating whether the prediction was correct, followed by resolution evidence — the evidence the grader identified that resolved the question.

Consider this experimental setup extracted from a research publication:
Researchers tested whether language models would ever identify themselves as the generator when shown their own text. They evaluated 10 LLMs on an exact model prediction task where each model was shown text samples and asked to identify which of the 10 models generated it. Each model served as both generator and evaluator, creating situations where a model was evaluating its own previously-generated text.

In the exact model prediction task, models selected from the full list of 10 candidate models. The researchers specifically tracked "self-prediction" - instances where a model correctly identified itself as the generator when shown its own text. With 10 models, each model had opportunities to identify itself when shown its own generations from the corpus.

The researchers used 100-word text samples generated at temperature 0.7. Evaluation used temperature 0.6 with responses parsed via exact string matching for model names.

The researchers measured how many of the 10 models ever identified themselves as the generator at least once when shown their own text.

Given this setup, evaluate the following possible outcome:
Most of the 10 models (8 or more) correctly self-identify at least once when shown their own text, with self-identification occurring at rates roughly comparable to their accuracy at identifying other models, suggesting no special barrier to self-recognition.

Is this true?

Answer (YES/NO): NO